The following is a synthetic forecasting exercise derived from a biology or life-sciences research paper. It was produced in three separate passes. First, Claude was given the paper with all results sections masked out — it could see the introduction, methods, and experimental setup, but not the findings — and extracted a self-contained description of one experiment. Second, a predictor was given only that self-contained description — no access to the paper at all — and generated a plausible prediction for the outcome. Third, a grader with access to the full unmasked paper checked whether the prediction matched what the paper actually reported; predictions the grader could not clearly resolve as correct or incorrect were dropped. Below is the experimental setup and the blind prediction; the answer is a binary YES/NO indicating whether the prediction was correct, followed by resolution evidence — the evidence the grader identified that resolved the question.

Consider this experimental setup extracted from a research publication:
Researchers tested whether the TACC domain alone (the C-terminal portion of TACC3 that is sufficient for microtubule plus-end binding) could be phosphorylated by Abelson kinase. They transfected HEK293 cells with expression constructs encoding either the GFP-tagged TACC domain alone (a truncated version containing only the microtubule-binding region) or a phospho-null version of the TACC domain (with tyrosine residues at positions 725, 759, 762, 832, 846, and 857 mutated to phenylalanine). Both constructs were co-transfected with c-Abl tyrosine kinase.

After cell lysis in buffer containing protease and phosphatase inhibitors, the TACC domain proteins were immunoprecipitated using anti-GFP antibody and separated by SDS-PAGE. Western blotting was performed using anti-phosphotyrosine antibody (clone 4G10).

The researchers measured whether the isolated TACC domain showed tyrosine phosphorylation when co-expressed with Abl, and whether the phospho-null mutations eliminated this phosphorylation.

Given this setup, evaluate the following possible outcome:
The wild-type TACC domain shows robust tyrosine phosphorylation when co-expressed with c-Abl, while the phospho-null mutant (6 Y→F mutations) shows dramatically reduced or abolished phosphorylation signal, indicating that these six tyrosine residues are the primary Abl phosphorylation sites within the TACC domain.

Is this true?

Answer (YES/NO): NO